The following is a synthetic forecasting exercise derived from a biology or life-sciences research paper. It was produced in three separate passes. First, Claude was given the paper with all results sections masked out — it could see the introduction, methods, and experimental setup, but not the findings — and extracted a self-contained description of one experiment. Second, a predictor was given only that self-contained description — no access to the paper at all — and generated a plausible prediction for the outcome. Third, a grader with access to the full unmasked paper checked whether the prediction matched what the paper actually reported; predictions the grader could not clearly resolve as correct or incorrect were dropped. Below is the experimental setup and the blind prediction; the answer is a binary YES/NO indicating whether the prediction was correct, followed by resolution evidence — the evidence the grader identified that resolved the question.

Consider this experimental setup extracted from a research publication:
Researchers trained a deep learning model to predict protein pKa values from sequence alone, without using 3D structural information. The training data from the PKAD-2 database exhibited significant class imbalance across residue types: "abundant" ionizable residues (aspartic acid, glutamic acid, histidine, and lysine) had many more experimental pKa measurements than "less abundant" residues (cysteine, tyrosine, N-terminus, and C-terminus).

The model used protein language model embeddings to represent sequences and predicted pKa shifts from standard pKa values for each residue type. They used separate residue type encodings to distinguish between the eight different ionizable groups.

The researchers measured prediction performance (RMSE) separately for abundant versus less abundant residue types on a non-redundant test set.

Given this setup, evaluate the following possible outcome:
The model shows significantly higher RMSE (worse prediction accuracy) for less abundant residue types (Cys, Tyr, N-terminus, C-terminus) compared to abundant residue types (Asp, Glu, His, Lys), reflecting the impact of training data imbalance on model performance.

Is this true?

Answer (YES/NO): NO